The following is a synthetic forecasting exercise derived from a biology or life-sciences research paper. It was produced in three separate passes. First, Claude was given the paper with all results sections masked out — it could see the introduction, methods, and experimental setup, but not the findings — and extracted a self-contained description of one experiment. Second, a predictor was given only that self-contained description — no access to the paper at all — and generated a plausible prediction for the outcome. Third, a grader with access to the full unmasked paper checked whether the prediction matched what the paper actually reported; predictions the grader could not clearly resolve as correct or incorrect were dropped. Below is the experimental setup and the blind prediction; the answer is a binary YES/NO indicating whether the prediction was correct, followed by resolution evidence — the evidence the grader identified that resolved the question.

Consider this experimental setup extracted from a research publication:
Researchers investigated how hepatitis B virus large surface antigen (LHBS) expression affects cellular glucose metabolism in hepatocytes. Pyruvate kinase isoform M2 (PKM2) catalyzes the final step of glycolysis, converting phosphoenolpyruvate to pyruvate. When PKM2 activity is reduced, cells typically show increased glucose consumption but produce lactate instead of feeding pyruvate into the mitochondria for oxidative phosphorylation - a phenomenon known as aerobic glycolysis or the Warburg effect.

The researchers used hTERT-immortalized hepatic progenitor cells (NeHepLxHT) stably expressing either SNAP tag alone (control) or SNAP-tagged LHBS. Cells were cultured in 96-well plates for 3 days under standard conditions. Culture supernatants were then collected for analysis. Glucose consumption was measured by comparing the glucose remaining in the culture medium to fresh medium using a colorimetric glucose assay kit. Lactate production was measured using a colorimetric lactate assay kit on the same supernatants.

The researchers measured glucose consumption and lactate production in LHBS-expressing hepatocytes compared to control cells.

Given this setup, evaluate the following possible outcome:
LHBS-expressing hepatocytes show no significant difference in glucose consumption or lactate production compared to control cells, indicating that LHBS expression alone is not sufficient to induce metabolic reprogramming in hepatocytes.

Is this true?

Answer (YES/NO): NO